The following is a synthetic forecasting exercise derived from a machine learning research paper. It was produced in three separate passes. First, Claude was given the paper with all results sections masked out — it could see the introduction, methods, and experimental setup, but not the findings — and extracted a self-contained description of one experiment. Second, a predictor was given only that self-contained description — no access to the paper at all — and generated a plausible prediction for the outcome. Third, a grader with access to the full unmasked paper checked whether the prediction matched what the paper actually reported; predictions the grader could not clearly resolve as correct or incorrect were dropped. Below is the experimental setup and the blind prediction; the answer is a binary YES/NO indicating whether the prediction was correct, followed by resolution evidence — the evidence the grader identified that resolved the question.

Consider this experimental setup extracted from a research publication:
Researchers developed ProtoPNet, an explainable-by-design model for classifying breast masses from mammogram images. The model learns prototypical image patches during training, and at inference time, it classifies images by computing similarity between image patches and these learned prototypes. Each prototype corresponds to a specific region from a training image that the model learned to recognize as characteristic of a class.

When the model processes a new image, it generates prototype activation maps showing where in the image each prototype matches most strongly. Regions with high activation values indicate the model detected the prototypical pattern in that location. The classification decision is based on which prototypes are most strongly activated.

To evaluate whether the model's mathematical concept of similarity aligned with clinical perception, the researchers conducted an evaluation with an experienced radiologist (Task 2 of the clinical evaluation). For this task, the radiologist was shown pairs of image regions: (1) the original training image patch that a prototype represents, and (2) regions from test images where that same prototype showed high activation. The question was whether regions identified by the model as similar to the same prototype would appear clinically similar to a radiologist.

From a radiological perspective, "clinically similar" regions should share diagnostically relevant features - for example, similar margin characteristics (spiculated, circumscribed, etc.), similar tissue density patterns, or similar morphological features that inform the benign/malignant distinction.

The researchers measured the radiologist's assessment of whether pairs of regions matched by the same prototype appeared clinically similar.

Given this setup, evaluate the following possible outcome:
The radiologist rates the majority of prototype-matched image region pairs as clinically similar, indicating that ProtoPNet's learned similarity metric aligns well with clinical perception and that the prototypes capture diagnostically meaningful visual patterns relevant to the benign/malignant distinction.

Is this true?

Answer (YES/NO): NO